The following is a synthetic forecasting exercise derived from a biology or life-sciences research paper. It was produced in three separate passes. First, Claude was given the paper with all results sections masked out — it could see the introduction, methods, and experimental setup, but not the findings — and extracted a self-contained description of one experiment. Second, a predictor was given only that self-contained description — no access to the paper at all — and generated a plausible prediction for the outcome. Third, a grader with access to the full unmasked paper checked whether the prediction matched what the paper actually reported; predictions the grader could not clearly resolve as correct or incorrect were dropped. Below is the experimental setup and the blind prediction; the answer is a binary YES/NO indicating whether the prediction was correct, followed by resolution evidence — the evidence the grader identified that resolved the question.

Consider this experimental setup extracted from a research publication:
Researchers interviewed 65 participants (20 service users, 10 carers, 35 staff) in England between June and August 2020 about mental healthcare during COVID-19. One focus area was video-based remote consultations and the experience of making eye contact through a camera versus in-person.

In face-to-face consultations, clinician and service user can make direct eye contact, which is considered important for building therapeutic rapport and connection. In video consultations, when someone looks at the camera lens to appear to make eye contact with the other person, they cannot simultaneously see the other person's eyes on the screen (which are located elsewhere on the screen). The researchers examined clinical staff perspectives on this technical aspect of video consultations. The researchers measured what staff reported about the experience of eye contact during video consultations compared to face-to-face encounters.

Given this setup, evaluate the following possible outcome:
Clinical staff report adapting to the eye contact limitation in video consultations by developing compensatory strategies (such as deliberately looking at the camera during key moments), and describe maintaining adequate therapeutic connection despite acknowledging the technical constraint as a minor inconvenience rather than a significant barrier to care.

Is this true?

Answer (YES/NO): NO